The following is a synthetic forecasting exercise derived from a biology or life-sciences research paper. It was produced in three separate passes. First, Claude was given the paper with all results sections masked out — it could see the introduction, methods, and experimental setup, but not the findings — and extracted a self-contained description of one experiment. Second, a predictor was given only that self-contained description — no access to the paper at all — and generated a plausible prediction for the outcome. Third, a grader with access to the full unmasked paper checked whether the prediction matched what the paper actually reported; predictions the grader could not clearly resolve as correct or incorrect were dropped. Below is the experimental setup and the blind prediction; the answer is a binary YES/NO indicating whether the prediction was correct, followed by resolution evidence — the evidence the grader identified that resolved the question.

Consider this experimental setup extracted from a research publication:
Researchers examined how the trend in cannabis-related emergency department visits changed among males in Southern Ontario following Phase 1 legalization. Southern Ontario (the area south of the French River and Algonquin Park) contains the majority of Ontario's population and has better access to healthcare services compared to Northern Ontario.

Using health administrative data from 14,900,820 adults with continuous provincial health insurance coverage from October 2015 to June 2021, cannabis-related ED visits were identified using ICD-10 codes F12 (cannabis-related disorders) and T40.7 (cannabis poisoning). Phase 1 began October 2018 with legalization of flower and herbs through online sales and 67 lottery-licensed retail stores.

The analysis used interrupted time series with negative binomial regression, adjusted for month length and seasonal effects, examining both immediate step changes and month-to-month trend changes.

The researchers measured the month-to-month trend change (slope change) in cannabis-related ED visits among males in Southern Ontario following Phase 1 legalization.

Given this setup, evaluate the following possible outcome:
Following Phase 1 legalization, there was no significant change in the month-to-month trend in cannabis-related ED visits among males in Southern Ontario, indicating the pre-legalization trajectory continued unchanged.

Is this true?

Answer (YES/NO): YES